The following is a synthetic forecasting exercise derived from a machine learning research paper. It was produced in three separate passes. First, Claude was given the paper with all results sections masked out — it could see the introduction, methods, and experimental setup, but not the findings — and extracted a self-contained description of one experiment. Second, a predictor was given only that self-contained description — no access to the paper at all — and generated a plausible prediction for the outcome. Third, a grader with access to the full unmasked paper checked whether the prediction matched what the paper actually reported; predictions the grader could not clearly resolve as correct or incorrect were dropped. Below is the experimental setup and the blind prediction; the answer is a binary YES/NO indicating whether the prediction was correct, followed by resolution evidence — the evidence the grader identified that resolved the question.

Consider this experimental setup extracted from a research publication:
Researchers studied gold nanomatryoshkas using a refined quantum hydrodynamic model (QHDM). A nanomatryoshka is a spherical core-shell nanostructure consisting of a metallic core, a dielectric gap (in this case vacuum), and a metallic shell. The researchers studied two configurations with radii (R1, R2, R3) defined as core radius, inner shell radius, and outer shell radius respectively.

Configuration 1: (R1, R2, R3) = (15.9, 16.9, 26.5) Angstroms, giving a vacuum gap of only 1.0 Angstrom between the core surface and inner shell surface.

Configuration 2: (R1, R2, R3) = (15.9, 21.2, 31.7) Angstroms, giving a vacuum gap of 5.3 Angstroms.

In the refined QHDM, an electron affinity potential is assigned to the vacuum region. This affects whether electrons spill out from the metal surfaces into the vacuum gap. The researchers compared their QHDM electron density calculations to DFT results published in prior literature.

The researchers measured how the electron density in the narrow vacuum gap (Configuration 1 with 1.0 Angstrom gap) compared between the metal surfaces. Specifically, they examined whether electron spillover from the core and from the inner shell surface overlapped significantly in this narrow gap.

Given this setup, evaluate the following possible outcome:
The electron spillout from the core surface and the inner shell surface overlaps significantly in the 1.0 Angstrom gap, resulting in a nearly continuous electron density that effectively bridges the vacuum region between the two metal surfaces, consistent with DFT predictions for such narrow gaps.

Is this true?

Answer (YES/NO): YES